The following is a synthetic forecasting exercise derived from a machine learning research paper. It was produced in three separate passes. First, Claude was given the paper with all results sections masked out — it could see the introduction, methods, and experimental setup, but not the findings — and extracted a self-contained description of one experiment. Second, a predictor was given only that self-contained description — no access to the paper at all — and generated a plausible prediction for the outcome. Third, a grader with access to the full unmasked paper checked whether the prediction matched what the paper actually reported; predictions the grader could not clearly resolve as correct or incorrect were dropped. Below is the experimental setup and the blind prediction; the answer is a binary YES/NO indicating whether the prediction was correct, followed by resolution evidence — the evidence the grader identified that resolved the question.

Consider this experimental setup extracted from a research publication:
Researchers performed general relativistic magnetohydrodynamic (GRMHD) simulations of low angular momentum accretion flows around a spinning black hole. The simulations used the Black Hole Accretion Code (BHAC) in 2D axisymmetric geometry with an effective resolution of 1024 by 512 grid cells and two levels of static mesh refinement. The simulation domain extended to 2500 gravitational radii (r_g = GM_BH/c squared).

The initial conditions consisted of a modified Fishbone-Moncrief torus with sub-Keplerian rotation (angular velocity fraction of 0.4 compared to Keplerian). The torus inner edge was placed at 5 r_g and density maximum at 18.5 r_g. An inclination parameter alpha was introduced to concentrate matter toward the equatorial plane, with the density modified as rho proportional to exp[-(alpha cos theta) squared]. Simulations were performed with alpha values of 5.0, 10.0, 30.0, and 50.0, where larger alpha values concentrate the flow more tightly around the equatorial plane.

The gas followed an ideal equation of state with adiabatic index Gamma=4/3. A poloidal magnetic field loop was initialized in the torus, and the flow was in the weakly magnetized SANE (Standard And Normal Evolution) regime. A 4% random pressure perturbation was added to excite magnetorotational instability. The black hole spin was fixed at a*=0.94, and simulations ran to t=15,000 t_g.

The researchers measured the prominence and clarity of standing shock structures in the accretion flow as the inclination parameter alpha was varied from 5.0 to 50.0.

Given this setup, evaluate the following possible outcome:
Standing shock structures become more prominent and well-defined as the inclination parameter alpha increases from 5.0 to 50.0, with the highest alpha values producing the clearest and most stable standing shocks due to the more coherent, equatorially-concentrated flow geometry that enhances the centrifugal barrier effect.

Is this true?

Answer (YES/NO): YES